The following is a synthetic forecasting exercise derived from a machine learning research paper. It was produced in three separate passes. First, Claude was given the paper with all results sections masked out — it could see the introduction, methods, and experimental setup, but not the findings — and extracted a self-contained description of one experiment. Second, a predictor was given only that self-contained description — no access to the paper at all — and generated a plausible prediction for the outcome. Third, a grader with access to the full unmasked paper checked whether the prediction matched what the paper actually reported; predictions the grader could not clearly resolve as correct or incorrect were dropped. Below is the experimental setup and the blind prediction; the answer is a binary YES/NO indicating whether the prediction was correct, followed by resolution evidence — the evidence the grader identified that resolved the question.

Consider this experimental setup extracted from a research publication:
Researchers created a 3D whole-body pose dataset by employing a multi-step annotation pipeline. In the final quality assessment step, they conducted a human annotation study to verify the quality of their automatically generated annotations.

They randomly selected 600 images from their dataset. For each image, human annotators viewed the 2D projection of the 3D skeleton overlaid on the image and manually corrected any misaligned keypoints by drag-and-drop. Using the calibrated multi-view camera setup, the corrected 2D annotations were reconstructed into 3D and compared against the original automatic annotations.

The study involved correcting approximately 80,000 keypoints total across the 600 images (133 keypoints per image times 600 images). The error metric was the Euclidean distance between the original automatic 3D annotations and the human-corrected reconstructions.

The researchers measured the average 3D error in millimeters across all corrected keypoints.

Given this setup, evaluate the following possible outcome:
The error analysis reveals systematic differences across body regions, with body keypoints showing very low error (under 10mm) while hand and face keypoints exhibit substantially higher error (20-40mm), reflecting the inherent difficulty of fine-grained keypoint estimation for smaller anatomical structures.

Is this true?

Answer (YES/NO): NO